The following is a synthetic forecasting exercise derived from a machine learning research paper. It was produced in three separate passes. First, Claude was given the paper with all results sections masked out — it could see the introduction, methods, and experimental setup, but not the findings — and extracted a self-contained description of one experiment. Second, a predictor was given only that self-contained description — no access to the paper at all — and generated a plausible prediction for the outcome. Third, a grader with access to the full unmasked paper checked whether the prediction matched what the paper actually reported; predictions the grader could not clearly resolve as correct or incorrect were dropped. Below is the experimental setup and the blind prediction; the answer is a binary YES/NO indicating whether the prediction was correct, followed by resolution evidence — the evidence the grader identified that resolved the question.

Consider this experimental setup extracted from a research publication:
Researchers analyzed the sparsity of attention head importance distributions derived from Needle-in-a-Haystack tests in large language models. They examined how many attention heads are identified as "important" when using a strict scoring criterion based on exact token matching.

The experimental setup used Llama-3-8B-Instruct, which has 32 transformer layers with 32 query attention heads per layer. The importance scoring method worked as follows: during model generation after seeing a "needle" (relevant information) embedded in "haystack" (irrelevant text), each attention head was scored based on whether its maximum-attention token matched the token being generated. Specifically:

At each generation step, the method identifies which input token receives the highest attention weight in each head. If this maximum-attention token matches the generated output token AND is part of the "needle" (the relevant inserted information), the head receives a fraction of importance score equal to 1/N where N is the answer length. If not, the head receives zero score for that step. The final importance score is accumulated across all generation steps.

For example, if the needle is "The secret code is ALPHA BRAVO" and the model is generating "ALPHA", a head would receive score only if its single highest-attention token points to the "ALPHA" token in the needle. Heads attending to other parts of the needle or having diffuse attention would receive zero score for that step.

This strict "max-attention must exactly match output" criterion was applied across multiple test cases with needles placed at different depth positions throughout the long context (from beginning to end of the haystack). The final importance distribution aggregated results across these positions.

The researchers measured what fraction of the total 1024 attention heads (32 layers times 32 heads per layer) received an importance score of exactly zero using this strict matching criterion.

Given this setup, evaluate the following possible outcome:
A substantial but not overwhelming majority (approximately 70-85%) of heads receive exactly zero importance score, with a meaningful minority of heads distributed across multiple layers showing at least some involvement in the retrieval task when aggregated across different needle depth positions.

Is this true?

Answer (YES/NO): YES